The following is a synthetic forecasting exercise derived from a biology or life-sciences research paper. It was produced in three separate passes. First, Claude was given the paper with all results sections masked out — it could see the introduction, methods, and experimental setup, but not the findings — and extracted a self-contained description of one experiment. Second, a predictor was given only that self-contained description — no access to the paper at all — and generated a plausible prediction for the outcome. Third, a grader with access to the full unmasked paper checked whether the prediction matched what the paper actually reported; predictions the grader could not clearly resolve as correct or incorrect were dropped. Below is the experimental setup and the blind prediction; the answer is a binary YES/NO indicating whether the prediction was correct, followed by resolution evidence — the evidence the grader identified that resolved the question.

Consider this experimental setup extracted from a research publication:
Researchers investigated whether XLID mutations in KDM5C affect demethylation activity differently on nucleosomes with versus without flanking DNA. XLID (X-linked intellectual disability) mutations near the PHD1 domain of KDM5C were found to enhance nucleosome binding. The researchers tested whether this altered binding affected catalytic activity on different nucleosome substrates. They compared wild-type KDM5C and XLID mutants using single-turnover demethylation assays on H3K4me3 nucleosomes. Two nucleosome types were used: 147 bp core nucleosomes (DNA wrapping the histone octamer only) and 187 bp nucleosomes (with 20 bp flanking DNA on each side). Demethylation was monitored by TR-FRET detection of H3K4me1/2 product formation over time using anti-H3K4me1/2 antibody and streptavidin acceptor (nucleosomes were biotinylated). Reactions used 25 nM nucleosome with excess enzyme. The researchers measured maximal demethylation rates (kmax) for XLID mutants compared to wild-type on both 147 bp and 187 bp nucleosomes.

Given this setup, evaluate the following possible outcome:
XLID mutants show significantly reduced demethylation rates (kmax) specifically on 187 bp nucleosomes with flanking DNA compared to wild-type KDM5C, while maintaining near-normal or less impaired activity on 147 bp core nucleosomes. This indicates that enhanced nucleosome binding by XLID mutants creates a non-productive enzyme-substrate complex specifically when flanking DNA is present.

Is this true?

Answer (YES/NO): NO